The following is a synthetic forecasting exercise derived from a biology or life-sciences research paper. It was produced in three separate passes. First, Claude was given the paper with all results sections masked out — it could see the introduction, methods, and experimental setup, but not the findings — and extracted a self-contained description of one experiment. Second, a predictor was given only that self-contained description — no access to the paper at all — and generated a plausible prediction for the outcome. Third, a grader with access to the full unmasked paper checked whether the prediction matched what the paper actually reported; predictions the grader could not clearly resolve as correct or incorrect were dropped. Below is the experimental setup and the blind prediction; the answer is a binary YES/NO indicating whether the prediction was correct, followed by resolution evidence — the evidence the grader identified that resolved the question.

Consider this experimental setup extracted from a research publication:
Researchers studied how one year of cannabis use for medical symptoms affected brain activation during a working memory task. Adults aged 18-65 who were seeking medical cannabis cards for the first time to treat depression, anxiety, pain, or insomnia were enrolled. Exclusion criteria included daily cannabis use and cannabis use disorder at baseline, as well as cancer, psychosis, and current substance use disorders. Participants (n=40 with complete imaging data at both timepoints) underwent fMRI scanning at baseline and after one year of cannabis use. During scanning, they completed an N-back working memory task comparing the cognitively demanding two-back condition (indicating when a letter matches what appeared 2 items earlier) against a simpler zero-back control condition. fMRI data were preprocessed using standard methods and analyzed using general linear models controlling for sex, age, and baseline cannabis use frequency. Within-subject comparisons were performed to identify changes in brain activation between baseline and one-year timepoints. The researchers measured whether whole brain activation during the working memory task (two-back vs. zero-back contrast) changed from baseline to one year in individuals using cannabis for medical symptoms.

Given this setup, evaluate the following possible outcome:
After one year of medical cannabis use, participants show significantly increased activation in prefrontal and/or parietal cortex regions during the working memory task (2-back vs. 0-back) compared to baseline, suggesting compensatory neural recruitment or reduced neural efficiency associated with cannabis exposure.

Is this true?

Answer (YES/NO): NO